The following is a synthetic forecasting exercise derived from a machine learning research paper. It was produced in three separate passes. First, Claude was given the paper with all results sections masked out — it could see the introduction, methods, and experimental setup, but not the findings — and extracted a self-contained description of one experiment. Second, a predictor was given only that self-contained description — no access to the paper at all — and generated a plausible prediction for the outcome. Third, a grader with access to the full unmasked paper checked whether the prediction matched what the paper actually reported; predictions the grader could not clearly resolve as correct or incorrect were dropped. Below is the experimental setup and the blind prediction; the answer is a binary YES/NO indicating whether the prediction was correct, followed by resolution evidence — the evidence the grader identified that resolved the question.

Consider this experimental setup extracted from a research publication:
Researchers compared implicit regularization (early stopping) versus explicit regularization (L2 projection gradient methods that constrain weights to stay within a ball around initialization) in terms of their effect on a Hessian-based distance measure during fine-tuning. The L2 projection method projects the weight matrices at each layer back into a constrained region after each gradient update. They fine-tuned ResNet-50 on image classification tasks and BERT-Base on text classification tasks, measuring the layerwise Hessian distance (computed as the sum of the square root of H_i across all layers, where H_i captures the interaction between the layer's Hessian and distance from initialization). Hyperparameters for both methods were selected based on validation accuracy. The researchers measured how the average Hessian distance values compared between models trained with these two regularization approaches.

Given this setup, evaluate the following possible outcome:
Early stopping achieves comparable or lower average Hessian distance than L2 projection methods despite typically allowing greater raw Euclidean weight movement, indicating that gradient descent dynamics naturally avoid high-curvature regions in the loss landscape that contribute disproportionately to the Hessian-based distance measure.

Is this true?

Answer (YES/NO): NO